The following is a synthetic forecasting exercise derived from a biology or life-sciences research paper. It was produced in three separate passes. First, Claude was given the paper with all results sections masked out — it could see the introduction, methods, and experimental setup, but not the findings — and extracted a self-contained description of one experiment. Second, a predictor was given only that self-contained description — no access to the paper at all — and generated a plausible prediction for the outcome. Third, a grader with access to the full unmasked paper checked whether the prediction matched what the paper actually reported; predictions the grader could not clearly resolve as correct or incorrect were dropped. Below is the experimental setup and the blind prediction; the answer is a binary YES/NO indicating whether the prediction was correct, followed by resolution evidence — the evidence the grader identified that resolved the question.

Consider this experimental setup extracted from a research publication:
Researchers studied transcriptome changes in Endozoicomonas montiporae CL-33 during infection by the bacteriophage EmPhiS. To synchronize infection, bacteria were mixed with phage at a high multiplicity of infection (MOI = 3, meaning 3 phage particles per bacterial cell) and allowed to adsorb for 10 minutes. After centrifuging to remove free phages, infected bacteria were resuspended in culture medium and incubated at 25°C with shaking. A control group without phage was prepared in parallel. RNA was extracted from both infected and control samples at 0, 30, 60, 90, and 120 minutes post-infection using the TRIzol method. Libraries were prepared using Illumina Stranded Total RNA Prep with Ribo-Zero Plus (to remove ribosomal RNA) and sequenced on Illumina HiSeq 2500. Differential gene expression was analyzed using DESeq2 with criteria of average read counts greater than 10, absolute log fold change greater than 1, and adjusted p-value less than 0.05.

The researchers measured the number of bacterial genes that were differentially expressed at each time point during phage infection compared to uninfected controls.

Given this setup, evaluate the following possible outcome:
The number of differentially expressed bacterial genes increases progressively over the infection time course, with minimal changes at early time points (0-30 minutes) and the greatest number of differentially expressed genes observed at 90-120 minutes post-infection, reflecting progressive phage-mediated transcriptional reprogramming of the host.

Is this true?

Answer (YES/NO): NO